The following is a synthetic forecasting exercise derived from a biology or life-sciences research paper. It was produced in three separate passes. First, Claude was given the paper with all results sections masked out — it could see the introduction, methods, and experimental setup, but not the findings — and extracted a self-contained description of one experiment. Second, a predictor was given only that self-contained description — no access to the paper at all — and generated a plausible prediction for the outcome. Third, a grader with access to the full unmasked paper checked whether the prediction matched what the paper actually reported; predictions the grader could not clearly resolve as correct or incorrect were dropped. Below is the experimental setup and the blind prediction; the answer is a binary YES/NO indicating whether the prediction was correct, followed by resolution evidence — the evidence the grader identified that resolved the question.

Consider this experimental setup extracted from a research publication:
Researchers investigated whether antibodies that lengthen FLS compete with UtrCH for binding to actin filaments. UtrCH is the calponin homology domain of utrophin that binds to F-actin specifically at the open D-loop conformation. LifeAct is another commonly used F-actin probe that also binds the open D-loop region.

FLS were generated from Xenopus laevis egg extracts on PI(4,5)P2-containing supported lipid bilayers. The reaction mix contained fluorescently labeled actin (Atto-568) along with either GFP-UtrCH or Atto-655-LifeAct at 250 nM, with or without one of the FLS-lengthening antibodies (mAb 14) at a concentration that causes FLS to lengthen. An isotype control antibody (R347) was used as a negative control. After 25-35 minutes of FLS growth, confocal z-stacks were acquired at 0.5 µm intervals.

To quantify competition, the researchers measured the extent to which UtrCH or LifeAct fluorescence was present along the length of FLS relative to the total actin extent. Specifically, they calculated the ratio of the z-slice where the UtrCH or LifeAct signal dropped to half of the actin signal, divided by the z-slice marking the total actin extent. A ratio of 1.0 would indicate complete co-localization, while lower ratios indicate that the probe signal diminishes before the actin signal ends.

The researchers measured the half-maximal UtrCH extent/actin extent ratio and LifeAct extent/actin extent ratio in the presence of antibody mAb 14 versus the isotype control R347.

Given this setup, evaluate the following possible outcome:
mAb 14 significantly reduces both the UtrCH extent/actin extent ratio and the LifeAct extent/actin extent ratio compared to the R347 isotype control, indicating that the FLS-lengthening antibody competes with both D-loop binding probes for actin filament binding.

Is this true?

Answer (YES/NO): YES